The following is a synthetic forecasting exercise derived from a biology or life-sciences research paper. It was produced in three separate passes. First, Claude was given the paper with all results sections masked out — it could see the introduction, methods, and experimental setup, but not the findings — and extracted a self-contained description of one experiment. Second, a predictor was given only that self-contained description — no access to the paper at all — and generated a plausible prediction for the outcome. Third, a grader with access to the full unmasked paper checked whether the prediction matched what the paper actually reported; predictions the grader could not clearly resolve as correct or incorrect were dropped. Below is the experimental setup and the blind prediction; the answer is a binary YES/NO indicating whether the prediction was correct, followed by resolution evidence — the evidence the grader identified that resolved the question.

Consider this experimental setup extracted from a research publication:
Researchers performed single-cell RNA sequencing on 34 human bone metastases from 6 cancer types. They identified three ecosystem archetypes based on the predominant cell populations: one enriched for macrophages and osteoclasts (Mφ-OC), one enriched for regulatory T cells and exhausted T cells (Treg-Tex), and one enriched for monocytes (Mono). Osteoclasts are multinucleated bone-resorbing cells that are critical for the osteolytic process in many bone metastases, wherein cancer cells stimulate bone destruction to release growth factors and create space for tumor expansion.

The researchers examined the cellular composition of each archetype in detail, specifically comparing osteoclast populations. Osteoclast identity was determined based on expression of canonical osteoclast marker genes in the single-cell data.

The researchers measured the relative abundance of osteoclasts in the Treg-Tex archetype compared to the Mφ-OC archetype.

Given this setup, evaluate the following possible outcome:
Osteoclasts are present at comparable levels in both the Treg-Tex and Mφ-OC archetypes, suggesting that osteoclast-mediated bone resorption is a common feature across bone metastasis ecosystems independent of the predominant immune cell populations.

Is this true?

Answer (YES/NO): NO